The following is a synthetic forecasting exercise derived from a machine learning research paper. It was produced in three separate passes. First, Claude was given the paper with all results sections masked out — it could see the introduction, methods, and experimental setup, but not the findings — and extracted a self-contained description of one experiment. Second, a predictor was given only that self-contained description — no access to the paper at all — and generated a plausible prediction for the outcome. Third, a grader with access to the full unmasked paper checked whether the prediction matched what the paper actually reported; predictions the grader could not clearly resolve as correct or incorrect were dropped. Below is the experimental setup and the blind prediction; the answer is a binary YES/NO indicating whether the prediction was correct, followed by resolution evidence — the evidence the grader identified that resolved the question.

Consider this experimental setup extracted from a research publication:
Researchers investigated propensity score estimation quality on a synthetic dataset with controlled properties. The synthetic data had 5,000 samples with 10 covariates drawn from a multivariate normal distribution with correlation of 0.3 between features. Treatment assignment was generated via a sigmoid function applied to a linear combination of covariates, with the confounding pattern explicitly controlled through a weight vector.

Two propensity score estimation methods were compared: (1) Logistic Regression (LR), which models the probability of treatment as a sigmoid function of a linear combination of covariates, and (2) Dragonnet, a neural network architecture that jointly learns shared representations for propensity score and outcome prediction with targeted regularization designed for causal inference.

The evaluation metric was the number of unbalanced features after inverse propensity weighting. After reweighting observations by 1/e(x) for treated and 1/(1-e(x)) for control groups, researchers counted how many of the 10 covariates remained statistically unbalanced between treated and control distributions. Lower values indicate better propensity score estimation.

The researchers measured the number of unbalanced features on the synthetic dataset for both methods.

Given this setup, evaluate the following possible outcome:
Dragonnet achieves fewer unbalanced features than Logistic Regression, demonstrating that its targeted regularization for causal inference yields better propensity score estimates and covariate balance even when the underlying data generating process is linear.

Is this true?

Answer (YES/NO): NO